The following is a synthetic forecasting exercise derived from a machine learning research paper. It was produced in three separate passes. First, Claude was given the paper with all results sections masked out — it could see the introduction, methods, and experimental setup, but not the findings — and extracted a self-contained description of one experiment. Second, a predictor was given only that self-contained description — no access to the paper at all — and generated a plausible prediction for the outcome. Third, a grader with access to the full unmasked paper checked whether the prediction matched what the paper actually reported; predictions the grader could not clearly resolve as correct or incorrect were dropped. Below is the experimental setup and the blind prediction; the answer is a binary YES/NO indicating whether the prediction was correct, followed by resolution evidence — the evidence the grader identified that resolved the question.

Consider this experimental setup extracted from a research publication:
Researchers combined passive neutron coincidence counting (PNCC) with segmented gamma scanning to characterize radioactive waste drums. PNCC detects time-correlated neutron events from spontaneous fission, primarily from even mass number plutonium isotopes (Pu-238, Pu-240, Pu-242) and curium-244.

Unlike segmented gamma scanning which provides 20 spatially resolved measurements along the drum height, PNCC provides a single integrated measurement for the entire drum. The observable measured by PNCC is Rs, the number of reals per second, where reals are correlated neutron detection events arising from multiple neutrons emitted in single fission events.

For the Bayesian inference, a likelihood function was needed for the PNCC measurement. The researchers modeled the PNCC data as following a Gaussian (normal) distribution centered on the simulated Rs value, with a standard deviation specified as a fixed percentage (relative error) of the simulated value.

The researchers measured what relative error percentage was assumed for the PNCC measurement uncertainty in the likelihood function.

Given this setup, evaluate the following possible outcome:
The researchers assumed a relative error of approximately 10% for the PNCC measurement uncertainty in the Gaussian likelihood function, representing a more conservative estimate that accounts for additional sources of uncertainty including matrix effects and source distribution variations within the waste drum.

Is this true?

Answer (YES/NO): NO